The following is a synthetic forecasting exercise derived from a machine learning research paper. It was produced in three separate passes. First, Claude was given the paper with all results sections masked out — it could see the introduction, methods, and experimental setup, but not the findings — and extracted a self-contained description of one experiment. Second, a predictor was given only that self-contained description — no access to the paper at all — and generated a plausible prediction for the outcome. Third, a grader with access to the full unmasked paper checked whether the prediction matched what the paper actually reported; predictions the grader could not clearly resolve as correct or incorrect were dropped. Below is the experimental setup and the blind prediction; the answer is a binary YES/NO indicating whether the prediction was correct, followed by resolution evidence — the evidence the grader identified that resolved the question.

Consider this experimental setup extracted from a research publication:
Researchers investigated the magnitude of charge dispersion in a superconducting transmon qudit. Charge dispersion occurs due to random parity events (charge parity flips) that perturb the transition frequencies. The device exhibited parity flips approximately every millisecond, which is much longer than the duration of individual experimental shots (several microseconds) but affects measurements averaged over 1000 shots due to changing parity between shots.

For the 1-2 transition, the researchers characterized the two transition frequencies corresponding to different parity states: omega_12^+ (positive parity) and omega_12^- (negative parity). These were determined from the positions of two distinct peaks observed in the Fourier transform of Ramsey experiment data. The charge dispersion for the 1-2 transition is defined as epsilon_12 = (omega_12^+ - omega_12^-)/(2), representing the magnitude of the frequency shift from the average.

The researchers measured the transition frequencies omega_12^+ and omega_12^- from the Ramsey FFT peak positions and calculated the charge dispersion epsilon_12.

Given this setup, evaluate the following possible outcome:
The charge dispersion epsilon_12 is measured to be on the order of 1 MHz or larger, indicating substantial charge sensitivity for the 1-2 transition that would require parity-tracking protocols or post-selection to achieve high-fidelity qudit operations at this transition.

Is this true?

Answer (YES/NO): NO